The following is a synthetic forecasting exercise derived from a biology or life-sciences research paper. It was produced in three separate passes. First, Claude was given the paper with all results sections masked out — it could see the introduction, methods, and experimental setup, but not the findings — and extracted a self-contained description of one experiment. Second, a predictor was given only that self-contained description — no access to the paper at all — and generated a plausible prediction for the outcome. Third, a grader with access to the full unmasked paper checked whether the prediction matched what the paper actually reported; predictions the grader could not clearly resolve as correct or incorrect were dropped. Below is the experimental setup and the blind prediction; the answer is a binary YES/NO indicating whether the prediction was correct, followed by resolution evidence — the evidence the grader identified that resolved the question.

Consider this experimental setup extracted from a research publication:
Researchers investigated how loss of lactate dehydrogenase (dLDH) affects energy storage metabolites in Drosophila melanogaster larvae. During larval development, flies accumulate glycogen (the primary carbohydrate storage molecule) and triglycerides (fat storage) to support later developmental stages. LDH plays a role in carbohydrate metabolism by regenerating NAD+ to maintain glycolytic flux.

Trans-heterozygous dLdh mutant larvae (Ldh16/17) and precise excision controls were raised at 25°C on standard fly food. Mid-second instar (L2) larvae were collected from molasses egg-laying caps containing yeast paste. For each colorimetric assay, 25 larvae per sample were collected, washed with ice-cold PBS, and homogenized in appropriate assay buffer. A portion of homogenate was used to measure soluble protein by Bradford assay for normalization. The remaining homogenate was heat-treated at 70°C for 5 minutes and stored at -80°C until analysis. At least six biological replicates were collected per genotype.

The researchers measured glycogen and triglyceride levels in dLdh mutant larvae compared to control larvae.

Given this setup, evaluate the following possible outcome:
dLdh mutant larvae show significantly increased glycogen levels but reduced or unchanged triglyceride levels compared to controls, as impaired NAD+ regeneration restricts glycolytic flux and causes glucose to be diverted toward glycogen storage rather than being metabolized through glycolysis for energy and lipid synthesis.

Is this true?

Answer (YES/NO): YES